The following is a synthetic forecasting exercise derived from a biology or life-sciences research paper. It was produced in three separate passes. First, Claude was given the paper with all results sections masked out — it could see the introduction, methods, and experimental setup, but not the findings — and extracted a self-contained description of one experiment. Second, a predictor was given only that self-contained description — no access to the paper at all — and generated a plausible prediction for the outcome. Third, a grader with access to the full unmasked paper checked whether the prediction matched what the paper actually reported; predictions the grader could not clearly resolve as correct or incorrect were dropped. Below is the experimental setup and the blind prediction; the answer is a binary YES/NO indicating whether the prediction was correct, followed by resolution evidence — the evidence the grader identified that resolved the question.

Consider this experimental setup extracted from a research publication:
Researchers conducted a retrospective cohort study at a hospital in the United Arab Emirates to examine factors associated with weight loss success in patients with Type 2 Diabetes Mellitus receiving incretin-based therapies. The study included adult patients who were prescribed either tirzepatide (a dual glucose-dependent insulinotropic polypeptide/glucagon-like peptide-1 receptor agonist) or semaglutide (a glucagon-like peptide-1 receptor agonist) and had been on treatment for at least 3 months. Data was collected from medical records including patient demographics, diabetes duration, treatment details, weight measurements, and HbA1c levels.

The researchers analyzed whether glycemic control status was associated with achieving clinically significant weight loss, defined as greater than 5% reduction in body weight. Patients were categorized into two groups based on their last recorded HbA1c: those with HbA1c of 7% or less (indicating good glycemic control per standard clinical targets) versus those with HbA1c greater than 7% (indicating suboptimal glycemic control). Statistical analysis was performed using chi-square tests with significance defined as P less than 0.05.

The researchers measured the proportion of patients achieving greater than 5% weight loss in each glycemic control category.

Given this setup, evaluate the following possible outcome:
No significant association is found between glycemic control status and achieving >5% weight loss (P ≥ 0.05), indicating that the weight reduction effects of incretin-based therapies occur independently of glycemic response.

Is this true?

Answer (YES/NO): NO